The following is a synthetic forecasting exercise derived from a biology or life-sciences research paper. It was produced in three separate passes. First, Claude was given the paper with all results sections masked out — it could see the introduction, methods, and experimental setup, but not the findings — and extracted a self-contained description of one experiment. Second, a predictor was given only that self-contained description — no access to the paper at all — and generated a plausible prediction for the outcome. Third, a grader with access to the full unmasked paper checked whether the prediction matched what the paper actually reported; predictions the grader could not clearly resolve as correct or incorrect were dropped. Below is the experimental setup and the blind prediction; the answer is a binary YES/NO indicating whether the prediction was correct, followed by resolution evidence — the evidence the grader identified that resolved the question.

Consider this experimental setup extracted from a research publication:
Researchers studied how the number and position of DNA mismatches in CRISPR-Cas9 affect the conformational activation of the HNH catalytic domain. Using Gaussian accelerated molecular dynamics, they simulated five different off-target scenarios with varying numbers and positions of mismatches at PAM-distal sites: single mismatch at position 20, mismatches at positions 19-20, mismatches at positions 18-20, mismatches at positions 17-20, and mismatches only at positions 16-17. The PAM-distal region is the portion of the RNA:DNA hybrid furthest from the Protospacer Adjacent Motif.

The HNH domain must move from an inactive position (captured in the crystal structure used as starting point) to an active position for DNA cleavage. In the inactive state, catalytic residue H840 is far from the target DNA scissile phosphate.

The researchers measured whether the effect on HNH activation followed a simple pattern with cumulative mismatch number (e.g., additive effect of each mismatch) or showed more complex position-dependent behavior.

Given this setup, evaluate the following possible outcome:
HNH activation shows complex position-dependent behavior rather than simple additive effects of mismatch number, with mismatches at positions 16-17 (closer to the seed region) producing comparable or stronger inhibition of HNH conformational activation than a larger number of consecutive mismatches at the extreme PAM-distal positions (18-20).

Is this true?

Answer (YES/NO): YES